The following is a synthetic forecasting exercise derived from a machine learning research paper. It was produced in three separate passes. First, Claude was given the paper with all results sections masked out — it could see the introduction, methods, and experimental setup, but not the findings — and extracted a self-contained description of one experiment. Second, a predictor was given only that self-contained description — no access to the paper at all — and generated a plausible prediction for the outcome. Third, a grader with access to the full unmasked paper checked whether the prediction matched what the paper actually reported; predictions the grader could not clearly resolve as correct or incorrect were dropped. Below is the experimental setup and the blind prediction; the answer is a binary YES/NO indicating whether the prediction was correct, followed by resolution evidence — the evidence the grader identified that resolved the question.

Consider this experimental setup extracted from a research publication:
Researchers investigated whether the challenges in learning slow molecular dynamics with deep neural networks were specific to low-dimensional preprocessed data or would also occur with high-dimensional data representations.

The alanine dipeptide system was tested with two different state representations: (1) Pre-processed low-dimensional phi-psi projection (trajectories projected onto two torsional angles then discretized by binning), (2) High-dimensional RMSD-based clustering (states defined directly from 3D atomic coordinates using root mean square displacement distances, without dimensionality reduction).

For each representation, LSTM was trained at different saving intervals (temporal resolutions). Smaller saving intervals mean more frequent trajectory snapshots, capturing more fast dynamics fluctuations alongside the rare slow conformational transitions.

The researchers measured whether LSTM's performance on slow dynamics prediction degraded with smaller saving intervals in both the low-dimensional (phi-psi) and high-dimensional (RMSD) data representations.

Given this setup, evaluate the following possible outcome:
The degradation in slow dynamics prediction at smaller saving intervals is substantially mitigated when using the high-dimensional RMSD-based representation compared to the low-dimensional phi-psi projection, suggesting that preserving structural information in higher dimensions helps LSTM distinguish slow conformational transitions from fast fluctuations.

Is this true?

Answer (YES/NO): NO